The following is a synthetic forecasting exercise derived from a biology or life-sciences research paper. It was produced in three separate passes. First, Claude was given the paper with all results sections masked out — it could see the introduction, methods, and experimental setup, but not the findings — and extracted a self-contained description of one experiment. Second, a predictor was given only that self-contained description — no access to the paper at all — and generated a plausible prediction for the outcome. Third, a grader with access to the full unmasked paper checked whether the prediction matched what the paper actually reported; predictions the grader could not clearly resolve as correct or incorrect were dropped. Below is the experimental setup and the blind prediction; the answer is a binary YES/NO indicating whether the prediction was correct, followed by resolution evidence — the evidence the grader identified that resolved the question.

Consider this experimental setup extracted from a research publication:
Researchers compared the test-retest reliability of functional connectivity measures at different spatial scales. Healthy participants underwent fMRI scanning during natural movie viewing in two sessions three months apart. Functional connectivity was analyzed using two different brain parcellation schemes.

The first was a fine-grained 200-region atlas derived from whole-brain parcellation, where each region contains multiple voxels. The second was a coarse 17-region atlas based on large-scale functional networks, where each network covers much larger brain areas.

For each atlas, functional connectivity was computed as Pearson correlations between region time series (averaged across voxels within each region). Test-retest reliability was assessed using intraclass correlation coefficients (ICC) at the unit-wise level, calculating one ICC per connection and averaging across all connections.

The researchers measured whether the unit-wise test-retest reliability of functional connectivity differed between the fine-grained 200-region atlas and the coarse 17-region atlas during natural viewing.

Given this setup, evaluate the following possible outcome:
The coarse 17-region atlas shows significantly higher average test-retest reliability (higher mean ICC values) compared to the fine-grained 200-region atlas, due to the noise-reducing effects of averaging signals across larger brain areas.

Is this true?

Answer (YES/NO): NO